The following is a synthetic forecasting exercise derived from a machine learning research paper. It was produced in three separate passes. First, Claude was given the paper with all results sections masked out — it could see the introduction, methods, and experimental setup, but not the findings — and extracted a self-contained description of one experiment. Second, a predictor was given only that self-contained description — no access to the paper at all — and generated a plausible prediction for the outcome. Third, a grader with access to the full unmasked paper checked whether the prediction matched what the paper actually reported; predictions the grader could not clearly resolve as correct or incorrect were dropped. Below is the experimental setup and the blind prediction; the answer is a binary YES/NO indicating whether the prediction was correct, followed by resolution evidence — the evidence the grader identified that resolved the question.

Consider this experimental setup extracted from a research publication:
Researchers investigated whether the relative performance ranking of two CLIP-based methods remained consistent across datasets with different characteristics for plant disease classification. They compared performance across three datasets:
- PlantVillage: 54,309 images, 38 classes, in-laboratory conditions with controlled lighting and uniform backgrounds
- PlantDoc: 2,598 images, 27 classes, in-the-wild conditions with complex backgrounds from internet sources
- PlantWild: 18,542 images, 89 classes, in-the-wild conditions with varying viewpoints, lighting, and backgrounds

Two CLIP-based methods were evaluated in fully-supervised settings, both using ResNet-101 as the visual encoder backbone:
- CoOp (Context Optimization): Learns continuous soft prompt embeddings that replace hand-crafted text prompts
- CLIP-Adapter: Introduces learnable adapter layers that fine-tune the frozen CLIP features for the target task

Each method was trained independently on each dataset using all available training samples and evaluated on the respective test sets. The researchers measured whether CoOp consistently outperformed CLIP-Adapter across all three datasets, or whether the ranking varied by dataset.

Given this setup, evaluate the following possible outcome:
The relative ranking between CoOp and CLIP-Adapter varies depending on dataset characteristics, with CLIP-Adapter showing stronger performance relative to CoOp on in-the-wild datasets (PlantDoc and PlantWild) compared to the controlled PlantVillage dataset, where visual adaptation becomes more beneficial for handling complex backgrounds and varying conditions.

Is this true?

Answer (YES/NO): NO